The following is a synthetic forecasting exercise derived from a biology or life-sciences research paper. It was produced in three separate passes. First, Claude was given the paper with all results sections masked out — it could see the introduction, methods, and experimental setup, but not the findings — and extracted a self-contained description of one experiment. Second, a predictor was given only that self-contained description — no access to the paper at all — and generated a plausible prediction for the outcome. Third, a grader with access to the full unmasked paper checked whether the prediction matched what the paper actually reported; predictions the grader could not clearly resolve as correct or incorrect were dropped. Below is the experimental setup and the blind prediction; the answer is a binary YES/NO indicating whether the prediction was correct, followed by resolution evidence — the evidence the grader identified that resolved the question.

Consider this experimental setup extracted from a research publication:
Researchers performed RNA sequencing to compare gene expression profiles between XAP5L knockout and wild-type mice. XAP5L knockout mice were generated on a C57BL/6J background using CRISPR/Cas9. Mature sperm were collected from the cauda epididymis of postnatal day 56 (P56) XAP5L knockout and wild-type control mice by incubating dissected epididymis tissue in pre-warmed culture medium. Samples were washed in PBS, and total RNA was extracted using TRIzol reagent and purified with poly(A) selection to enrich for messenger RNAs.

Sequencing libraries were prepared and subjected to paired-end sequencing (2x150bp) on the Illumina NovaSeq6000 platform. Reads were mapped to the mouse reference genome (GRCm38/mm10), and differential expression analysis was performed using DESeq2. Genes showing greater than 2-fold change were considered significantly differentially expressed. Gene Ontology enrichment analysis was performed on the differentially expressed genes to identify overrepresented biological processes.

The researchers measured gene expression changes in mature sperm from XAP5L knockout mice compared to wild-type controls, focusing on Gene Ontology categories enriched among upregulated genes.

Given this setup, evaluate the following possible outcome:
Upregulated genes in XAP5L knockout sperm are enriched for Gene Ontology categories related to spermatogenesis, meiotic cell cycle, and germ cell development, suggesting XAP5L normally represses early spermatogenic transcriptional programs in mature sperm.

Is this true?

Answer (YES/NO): NO